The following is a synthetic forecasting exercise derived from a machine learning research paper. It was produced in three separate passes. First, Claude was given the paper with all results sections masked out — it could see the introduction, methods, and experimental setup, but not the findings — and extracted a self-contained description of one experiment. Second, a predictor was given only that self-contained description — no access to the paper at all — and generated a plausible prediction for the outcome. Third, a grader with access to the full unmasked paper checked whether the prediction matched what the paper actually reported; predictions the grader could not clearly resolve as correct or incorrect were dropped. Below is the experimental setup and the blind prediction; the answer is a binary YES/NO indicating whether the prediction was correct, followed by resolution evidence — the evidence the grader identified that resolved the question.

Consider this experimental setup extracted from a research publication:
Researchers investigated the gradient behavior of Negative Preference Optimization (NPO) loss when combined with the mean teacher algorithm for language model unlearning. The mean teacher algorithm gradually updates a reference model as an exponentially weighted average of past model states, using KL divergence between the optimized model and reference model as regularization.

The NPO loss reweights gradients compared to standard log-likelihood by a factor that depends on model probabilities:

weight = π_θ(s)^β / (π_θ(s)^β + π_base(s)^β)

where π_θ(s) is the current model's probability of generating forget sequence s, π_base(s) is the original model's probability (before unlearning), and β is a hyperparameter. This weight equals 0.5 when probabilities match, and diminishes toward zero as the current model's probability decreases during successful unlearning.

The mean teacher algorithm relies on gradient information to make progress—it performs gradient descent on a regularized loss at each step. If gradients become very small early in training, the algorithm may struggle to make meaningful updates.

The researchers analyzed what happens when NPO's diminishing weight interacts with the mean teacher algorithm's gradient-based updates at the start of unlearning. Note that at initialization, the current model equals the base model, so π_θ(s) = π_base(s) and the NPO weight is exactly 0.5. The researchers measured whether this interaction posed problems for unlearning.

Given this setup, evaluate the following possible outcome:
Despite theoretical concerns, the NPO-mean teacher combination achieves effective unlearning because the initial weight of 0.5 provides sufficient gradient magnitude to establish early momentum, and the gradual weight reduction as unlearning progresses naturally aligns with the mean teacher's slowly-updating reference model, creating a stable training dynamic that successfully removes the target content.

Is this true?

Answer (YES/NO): NO